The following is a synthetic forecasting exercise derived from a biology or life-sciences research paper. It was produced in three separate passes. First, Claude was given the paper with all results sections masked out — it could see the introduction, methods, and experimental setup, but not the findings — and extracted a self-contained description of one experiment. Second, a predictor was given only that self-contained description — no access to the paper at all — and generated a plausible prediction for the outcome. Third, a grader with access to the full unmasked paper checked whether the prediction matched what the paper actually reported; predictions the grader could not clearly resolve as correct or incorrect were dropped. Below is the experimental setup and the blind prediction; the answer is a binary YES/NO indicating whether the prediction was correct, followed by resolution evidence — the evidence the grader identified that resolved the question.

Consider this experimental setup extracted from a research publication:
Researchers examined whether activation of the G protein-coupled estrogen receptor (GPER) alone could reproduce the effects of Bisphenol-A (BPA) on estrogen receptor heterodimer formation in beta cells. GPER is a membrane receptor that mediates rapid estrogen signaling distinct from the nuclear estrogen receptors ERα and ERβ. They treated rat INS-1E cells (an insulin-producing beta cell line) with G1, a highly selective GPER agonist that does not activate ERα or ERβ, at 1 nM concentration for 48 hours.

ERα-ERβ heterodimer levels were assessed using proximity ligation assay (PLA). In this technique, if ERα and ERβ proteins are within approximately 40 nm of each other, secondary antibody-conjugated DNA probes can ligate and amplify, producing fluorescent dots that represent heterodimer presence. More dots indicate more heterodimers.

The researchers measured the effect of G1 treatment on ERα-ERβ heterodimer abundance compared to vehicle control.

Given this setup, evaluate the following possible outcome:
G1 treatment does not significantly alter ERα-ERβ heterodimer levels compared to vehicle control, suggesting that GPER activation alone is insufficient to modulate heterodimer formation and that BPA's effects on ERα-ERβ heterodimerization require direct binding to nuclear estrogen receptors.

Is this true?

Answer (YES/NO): NO